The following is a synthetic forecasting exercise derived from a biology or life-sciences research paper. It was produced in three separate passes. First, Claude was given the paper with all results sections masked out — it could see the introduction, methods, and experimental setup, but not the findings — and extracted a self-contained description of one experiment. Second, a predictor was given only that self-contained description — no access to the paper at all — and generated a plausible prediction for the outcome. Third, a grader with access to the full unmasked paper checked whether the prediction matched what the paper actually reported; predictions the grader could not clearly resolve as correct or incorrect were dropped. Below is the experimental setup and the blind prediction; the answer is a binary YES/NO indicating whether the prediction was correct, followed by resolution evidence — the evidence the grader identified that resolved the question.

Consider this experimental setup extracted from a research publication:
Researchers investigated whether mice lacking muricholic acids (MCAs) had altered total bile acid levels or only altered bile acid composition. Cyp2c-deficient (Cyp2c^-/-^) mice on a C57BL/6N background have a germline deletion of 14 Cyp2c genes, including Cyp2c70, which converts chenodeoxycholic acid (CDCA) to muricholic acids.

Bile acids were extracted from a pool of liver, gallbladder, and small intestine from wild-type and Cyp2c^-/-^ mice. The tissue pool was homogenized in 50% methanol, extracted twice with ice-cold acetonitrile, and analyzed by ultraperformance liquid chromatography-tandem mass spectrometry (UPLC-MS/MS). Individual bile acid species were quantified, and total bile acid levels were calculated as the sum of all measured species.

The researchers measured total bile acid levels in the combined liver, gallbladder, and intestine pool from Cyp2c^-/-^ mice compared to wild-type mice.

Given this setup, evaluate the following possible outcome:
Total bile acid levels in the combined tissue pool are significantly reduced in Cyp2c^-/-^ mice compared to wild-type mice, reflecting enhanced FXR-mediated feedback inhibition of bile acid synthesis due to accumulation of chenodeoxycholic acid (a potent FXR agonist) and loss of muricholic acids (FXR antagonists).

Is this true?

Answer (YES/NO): NO